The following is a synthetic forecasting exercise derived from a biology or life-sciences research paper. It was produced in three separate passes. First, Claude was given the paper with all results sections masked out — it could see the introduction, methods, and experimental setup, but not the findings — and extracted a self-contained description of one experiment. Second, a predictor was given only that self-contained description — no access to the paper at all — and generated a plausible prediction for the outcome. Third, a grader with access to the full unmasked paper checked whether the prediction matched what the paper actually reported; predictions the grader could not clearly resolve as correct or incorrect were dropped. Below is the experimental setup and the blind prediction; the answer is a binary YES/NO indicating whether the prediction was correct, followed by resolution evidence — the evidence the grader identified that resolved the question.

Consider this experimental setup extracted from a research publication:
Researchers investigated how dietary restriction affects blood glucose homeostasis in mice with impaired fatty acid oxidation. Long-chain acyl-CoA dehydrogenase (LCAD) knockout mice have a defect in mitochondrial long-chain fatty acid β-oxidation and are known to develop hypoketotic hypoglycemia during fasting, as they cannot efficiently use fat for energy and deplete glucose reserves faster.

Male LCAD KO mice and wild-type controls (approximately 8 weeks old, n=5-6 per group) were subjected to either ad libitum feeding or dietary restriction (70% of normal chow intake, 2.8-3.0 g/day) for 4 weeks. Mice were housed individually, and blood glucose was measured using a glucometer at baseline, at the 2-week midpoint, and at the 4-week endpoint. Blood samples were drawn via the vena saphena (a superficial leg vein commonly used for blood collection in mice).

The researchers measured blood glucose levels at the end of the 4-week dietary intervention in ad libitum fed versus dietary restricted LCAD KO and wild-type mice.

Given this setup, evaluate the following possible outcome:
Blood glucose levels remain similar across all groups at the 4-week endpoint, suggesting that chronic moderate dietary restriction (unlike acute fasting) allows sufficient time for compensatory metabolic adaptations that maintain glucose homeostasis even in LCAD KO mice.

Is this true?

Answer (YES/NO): NO